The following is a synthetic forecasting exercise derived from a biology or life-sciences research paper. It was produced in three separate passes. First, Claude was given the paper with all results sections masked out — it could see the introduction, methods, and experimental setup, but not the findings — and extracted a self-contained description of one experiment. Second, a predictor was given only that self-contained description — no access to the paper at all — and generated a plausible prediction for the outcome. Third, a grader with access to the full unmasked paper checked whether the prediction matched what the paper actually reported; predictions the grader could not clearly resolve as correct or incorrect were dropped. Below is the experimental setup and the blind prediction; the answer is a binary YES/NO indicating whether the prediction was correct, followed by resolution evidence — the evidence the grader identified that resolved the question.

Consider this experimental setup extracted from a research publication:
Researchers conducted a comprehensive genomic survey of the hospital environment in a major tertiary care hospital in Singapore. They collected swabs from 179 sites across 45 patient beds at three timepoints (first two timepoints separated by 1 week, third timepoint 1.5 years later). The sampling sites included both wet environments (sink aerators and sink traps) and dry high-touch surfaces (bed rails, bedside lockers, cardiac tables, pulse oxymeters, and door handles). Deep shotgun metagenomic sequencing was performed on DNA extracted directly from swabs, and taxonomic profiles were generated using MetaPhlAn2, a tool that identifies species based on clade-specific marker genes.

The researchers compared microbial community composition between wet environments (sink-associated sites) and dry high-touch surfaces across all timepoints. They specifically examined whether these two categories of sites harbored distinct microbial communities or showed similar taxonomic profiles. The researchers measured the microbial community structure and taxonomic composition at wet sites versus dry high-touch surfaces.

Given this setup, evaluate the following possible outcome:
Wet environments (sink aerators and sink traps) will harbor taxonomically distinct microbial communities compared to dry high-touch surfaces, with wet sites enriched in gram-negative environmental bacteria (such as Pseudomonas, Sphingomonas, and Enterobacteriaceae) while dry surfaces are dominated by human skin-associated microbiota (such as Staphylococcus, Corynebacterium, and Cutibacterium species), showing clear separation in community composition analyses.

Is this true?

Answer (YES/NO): NO